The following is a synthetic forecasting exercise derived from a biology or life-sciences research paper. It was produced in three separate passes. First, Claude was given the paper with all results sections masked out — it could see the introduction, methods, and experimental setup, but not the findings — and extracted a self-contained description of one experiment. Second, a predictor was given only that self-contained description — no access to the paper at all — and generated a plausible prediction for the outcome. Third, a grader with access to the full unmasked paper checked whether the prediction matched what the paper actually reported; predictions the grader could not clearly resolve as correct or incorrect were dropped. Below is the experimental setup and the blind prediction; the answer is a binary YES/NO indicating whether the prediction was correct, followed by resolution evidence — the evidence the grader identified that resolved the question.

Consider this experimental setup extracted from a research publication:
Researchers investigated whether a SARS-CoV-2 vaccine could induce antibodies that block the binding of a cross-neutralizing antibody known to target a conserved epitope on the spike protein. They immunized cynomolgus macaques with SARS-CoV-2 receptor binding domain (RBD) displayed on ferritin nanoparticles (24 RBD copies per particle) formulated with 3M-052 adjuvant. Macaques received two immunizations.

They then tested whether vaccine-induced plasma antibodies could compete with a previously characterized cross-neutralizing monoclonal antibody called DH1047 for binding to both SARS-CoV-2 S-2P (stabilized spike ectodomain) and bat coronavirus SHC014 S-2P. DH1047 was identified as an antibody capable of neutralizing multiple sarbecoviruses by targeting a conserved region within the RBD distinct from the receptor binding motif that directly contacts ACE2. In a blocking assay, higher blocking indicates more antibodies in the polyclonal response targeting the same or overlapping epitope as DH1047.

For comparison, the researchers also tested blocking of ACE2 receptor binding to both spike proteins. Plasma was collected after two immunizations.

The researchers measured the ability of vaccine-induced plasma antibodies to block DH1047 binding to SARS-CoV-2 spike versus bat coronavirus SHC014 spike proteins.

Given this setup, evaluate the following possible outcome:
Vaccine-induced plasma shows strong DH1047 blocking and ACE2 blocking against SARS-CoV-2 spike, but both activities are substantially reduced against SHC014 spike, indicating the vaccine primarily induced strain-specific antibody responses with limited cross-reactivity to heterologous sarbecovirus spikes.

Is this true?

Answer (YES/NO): NO